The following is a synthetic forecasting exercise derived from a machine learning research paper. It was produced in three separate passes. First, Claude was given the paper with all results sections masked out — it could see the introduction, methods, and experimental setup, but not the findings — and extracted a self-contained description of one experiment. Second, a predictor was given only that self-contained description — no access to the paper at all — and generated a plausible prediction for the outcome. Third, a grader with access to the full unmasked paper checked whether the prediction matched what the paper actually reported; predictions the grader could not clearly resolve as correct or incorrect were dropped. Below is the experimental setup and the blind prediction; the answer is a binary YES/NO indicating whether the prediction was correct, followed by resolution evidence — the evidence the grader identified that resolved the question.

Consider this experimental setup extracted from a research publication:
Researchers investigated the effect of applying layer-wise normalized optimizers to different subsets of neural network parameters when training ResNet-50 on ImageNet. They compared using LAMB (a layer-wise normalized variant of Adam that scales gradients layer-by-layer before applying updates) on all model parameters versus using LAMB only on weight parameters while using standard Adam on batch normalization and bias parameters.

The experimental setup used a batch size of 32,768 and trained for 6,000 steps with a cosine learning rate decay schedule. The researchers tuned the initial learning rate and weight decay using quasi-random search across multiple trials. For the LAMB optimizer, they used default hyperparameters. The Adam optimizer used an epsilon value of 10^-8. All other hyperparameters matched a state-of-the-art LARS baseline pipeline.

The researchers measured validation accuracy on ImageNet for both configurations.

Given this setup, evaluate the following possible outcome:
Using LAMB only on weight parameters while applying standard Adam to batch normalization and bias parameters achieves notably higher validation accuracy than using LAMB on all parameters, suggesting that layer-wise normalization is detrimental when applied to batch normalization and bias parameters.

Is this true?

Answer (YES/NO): YES